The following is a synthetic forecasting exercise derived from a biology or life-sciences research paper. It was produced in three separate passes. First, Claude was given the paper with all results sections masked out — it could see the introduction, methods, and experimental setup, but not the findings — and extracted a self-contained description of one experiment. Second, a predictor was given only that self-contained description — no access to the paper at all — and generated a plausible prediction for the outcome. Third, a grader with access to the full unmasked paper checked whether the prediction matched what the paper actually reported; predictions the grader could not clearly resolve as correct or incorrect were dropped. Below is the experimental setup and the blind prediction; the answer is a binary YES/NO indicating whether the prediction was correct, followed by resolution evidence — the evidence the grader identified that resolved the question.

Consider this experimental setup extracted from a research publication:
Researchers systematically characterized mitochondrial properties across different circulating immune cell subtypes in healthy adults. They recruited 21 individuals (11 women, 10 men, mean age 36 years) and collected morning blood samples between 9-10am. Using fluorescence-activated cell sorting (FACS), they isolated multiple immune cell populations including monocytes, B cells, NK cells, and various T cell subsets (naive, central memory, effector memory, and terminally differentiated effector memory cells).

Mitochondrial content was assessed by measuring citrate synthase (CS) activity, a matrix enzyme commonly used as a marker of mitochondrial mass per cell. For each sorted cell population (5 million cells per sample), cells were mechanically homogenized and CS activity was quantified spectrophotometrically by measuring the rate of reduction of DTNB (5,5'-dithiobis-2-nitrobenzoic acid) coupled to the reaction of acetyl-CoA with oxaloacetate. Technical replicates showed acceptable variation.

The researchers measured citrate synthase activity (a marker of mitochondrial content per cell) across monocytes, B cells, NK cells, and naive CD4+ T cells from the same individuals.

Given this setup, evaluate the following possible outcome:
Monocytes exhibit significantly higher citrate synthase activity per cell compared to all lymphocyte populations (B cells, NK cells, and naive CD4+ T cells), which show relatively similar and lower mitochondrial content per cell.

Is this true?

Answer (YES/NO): NO